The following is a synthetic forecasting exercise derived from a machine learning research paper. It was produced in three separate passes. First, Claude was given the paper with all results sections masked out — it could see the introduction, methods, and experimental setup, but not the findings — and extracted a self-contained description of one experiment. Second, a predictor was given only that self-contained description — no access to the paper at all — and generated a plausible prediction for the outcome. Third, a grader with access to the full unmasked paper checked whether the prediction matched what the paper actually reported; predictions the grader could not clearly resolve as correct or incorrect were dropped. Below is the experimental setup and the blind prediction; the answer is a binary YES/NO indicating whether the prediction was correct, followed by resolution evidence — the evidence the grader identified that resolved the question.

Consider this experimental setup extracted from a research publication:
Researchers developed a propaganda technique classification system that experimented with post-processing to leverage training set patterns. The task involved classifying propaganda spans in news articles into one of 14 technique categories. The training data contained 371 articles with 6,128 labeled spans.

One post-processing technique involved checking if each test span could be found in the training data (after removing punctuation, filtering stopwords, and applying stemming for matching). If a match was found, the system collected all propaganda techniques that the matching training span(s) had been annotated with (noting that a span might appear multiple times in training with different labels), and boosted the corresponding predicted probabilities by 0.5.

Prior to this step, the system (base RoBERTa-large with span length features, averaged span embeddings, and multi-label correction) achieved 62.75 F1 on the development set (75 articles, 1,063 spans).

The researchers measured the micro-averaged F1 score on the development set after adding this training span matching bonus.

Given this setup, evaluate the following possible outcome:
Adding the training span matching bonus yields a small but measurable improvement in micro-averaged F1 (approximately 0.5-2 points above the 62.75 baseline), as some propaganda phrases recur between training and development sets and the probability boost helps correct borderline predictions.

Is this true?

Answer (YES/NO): NO